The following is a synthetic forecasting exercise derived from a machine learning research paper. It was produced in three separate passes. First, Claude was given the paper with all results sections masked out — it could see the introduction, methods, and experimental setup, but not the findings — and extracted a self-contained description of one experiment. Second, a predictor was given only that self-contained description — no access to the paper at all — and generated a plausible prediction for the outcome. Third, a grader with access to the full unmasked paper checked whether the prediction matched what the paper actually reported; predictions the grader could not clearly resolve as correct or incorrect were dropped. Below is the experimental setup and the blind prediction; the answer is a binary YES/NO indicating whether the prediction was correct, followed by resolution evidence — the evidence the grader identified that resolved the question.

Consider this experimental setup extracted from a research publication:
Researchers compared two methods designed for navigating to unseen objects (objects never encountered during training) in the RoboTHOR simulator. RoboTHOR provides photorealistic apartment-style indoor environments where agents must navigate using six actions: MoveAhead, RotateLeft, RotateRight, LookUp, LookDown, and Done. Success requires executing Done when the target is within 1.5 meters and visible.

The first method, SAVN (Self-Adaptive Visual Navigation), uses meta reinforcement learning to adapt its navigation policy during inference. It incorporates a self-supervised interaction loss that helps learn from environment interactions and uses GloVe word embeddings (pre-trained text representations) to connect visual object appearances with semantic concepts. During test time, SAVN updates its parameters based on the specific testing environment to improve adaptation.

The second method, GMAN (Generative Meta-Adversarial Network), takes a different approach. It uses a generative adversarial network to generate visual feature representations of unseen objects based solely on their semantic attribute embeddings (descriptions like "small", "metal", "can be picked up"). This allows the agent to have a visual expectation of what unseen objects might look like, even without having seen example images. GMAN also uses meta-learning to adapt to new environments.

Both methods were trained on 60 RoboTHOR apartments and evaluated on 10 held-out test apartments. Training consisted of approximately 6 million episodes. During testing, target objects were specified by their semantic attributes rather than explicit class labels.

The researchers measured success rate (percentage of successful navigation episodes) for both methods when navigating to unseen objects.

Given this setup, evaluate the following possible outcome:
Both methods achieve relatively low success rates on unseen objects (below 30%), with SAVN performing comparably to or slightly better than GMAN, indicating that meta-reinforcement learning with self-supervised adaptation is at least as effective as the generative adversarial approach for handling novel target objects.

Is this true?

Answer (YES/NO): NO